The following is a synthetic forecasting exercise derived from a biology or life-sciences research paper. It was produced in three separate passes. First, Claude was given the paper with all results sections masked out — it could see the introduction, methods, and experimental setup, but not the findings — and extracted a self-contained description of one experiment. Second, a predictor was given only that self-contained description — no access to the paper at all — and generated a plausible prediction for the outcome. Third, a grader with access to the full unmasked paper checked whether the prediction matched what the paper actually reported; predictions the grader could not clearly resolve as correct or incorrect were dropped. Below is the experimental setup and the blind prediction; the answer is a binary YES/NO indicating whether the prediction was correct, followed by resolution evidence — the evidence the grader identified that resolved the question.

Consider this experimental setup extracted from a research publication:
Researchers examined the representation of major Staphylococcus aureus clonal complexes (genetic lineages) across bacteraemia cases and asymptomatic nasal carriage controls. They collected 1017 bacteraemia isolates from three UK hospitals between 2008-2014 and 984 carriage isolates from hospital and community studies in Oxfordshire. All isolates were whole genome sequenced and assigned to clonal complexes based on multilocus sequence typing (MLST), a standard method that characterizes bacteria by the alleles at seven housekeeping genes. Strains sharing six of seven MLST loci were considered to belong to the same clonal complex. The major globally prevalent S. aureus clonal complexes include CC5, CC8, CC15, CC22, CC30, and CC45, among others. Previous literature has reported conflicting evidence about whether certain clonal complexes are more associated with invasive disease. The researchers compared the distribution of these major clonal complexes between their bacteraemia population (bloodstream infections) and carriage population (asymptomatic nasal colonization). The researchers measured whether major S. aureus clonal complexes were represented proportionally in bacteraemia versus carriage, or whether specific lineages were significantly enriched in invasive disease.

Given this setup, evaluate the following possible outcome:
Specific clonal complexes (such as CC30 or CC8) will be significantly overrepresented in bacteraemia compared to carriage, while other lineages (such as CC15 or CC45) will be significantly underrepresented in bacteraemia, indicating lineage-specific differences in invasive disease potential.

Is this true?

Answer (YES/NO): NO